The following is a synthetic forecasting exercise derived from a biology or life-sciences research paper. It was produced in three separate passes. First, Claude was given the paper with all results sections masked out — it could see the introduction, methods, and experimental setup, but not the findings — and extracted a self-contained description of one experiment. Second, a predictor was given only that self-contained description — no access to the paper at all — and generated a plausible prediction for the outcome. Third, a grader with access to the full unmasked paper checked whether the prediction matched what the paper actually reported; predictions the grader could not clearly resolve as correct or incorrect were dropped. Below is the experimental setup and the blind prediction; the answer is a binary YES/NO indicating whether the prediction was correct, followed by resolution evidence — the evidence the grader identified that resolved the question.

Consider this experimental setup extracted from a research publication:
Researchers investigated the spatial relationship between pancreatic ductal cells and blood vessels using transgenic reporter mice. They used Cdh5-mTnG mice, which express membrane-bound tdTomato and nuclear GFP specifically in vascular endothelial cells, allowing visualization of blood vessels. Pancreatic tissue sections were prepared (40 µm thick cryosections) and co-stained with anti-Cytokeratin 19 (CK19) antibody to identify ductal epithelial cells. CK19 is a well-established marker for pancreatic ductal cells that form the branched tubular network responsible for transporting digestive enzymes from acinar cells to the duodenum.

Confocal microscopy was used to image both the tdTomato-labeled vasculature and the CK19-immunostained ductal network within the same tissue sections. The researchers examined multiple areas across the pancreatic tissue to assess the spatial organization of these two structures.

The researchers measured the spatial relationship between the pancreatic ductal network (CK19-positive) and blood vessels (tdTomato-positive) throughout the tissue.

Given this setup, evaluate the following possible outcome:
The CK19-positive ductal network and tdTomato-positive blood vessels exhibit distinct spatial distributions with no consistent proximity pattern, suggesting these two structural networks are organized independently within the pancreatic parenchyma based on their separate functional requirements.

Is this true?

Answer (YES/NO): NO